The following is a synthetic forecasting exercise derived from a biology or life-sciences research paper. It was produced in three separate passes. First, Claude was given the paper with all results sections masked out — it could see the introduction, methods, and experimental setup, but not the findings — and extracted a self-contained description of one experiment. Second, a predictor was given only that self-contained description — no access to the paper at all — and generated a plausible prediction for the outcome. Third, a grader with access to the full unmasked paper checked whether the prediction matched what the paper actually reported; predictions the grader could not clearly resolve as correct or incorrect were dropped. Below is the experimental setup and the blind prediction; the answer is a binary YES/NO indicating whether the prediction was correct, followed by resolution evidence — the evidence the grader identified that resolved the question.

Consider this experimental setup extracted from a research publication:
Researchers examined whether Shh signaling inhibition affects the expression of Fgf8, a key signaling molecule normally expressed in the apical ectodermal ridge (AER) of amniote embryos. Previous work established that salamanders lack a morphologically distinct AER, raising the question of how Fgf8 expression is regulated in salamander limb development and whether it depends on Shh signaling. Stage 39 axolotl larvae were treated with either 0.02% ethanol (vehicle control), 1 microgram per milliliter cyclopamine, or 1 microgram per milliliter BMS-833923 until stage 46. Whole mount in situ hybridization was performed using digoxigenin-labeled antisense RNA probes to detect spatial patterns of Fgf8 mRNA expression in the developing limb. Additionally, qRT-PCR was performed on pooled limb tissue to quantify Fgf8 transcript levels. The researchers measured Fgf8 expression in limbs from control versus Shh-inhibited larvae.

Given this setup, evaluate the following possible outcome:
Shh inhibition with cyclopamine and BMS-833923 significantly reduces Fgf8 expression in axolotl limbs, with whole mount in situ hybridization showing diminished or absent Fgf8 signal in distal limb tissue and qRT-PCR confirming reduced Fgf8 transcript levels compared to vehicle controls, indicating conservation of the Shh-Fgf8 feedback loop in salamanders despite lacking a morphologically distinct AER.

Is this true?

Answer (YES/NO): NO